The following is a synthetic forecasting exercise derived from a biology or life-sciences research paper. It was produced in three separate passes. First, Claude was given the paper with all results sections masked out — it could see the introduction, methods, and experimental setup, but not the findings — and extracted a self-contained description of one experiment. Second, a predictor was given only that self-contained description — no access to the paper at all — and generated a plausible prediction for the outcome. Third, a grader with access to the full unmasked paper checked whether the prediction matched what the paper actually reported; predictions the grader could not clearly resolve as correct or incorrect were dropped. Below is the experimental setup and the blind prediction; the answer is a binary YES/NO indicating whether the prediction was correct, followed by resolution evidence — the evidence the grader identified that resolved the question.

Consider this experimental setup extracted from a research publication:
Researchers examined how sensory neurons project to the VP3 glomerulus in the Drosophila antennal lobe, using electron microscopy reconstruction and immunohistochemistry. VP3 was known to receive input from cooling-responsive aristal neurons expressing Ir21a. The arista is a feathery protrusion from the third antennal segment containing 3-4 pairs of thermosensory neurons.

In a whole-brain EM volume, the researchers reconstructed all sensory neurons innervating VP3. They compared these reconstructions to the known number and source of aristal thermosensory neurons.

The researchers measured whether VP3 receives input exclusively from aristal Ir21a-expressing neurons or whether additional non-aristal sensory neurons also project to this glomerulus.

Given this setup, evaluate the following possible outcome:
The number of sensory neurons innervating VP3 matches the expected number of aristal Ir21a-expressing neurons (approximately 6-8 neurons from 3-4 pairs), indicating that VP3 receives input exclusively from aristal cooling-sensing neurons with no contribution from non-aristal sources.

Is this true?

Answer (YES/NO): NO